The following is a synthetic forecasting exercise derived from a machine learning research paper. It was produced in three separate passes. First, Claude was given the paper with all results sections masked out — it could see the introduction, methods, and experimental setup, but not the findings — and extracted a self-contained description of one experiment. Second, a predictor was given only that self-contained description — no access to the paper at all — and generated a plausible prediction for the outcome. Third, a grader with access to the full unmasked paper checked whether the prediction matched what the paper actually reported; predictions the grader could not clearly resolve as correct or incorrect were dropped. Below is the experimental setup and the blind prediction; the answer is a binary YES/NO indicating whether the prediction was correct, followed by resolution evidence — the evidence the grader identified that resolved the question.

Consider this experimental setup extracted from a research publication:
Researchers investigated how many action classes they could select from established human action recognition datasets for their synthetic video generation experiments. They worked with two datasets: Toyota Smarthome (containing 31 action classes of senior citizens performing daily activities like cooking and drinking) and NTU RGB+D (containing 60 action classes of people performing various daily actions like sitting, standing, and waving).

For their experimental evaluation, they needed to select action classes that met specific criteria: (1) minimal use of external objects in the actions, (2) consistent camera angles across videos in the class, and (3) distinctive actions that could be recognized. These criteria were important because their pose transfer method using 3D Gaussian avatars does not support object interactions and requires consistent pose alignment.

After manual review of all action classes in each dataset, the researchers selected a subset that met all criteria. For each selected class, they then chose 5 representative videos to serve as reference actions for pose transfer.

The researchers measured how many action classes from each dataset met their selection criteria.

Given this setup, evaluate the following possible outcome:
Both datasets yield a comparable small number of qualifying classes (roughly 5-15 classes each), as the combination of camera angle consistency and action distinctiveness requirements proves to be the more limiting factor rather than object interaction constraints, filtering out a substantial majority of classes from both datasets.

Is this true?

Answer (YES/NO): NO